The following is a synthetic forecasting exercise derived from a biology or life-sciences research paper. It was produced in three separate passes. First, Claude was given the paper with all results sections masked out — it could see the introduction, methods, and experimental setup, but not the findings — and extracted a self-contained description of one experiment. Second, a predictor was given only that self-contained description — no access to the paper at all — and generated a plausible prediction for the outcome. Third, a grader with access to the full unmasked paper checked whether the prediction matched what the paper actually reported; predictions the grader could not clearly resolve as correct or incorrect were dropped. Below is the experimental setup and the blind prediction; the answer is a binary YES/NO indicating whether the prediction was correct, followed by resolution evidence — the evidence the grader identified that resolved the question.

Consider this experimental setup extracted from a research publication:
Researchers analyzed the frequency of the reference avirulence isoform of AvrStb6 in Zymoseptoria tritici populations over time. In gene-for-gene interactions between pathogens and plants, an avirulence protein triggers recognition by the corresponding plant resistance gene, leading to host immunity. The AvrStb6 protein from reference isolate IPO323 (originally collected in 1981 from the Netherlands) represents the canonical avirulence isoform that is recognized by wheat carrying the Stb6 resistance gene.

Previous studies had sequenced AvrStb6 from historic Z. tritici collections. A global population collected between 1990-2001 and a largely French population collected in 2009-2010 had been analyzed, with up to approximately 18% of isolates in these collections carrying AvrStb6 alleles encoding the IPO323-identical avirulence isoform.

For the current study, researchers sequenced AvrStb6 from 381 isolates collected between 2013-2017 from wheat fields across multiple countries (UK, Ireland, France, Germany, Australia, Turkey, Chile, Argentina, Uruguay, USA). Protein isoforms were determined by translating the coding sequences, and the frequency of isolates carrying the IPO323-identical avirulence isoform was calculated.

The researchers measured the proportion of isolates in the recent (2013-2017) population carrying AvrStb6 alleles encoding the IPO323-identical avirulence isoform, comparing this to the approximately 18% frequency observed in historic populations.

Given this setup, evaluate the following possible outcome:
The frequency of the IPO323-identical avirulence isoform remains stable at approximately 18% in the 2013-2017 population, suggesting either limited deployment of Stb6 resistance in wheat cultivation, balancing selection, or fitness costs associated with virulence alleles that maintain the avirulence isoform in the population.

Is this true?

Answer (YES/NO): NO